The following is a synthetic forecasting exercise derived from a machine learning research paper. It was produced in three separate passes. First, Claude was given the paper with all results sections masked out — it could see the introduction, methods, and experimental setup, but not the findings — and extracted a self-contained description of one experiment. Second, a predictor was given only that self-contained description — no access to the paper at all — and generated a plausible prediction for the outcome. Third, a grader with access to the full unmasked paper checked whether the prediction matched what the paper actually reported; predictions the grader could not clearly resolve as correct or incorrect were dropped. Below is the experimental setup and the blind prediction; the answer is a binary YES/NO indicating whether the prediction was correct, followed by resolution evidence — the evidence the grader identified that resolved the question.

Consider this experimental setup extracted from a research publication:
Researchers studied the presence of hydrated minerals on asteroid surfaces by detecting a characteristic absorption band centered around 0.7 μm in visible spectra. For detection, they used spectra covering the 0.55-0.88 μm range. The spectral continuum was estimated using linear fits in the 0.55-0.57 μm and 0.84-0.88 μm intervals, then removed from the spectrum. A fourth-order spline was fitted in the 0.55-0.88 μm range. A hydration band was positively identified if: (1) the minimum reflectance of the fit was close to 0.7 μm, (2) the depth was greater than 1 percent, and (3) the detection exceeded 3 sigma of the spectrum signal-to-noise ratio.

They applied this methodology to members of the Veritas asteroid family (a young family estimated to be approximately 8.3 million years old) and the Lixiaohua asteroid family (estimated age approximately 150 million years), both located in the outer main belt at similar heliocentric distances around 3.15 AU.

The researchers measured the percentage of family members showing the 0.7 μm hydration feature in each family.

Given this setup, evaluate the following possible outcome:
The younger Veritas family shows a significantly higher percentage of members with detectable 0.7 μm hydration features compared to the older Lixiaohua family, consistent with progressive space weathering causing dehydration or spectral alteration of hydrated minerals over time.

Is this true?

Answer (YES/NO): NO